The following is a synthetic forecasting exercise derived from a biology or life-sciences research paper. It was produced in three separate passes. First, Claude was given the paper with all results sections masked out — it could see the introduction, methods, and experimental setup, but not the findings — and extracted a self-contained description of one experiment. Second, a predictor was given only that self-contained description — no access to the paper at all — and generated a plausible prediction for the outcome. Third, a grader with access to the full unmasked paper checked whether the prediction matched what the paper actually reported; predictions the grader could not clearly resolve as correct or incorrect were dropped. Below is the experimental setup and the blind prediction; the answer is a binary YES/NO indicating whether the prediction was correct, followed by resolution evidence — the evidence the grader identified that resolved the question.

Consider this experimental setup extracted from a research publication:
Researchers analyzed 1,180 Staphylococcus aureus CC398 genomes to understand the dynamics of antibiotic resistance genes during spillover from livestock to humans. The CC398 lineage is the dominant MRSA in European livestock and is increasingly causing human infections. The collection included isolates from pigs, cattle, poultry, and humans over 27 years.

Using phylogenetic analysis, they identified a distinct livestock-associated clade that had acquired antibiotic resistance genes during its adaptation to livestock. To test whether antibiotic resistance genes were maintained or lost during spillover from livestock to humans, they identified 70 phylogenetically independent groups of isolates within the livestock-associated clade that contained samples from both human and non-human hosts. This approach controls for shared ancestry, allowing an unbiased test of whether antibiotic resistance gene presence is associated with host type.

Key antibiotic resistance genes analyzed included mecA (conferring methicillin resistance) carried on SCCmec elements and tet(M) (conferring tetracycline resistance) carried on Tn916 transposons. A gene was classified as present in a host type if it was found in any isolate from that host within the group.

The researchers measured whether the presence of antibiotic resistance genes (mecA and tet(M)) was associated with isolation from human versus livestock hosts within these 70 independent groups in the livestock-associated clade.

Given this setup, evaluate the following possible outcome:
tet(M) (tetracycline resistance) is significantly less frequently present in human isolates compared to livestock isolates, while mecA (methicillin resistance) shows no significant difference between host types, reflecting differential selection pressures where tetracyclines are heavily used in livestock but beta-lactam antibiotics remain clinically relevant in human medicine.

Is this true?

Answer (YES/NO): NO